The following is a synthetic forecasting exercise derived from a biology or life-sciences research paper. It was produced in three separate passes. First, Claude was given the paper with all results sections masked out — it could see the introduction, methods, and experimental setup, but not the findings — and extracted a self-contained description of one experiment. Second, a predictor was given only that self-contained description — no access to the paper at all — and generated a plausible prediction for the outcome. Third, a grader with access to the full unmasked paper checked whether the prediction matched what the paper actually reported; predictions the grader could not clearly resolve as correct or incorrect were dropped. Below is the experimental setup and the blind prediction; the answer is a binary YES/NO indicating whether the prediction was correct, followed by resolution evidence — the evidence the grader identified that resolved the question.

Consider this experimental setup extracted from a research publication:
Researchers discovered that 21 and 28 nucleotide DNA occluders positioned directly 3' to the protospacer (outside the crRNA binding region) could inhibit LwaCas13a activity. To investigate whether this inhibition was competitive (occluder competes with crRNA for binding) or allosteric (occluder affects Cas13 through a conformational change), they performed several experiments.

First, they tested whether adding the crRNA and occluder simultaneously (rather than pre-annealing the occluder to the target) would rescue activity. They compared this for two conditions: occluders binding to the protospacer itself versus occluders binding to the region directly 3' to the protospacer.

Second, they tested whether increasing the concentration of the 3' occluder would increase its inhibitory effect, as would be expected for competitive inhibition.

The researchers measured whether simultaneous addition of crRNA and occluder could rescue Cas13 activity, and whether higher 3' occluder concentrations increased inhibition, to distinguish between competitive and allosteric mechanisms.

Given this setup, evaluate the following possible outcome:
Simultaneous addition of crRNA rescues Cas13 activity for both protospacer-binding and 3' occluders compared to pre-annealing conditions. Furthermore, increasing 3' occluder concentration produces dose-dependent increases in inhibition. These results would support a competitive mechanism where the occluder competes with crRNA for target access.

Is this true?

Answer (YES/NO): NO